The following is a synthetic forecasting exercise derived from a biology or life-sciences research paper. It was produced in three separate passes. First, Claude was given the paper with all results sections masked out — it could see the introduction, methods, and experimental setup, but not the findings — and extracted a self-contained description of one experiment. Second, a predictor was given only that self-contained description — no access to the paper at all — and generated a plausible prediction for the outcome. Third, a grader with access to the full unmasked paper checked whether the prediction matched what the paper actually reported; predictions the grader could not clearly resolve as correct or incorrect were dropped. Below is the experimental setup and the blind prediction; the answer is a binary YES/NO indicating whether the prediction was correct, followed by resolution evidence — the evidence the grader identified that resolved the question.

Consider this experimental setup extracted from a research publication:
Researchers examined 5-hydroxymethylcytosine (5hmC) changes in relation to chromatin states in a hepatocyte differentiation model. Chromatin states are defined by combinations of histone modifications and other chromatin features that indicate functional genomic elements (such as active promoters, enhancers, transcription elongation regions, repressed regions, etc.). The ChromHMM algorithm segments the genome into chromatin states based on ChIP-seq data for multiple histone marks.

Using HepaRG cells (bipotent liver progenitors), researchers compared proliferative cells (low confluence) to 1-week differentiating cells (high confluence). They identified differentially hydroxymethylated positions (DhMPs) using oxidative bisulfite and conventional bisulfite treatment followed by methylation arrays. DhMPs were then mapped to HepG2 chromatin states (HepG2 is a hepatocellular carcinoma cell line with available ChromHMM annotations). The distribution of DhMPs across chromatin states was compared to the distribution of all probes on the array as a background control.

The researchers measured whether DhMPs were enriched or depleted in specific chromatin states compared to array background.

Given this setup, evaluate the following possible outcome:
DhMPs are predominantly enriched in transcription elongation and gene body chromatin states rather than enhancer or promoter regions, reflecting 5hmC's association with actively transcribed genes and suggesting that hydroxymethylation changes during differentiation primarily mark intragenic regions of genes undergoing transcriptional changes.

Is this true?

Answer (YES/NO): YES